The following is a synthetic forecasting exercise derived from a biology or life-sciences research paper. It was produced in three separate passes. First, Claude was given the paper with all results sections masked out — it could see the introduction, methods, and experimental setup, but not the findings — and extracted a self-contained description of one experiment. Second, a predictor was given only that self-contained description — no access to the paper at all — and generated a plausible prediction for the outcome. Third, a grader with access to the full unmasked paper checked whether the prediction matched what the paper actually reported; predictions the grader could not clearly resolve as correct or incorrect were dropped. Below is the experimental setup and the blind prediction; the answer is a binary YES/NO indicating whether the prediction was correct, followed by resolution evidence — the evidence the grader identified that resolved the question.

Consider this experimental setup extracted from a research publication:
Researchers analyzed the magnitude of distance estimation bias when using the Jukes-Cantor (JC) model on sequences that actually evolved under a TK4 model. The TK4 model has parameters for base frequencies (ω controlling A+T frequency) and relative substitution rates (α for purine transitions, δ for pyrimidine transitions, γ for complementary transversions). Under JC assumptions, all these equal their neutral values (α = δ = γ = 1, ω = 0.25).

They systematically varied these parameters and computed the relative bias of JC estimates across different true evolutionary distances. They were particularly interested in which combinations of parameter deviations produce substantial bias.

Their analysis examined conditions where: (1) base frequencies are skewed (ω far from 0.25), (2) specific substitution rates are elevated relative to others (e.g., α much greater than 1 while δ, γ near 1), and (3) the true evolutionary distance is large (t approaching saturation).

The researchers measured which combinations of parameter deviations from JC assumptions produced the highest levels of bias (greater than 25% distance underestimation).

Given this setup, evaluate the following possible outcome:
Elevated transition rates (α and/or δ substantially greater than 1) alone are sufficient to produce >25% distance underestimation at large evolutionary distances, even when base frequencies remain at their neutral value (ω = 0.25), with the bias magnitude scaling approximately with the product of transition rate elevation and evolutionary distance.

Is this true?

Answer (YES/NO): NO